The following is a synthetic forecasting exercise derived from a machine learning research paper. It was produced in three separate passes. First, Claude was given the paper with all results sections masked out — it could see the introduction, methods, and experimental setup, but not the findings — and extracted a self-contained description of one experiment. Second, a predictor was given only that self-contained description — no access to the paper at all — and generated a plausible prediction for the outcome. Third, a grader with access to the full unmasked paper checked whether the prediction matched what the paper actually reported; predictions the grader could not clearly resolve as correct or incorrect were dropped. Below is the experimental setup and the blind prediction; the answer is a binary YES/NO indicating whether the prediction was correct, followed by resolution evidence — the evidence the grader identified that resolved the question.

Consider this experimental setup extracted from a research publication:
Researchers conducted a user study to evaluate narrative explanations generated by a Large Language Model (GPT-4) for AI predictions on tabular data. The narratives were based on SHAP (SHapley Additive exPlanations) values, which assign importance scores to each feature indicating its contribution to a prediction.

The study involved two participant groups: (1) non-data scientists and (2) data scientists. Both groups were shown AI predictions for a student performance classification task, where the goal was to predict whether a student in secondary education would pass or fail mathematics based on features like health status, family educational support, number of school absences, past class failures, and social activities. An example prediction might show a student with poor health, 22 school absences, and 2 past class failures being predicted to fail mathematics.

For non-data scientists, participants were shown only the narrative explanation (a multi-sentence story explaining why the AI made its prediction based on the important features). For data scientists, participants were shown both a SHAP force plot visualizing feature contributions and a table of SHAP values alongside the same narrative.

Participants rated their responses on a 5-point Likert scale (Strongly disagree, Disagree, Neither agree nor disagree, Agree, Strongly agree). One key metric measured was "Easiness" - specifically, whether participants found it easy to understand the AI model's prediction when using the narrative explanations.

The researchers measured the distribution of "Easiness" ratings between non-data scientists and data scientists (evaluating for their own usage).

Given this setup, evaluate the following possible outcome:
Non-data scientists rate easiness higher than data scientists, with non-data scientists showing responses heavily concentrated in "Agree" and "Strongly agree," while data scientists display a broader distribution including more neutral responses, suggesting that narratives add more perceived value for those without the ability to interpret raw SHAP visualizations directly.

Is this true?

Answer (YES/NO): YES